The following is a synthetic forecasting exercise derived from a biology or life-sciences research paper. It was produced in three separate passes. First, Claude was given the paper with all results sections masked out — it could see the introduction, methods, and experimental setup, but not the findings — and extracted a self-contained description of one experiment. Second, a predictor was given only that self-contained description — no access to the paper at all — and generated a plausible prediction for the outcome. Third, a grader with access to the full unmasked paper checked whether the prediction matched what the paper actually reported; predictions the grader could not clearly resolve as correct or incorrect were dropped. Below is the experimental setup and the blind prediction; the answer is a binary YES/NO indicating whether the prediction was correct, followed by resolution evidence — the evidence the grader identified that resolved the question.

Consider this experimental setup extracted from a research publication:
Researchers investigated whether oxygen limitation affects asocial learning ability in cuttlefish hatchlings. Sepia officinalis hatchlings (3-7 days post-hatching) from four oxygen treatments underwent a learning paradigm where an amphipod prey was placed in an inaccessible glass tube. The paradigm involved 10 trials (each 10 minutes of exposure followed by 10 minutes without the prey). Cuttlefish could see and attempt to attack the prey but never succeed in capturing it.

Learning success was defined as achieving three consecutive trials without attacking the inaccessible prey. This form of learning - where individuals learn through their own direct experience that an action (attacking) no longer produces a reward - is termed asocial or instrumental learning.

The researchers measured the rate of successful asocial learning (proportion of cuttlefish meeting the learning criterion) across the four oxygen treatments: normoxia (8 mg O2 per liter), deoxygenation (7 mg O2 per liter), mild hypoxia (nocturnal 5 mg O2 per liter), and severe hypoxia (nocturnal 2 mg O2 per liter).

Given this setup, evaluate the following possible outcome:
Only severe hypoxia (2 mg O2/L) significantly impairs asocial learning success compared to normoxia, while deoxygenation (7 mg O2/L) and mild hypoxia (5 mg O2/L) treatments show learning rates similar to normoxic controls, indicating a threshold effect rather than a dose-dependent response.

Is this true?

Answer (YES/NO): NO